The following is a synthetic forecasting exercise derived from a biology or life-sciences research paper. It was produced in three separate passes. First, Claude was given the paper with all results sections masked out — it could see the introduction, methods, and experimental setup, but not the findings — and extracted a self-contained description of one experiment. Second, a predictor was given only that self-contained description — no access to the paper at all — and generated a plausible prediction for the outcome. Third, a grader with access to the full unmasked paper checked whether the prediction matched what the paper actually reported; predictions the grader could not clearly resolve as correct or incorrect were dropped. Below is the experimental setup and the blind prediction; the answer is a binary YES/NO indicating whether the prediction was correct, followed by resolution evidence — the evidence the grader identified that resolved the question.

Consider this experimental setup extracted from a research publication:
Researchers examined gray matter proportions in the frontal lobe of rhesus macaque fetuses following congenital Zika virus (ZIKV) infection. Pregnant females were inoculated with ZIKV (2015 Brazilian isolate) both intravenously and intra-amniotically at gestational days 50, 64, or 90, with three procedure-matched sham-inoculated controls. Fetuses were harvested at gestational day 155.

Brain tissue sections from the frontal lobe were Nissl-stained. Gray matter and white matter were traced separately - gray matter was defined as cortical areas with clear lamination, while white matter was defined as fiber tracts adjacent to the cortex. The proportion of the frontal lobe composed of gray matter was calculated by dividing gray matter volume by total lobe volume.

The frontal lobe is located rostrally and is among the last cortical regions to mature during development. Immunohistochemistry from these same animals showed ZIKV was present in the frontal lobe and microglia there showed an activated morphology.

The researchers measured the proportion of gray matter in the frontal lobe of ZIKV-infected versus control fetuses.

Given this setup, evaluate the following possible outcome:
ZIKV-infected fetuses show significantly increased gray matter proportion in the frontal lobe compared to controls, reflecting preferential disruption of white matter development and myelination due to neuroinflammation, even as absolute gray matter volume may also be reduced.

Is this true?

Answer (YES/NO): NO